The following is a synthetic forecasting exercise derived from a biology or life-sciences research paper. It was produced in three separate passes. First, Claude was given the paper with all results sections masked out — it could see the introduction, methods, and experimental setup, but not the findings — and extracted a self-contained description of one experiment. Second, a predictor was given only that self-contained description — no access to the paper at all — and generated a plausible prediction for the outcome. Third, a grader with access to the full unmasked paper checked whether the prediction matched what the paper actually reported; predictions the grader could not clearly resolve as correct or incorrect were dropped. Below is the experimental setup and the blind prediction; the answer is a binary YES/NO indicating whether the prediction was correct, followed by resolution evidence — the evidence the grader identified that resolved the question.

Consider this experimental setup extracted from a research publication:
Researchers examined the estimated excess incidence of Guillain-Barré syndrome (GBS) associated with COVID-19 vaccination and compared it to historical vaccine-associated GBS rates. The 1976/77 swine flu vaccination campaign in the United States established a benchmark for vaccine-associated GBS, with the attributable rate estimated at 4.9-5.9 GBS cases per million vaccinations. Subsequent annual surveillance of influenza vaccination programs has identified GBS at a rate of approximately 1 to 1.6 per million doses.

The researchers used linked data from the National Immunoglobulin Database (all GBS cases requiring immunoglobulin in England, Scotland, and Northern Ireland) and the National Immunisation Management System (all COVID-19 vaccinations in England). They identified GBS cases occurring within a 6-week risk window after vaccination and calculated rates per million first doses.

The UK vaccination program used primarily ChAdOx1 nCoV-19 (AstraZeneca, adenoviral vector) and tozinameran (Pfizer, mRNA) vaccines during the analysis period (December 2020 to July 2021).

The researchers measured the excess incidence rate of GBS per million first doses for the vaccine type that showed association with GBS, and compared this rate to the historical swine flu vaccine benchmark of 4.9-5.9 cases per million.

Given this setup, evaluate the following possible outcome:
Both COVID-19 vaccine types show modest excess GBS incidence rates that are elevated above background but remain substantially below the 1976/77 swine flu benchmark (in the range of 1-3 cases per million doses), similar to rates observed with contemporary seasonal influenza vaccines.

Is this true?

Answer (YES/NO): NO